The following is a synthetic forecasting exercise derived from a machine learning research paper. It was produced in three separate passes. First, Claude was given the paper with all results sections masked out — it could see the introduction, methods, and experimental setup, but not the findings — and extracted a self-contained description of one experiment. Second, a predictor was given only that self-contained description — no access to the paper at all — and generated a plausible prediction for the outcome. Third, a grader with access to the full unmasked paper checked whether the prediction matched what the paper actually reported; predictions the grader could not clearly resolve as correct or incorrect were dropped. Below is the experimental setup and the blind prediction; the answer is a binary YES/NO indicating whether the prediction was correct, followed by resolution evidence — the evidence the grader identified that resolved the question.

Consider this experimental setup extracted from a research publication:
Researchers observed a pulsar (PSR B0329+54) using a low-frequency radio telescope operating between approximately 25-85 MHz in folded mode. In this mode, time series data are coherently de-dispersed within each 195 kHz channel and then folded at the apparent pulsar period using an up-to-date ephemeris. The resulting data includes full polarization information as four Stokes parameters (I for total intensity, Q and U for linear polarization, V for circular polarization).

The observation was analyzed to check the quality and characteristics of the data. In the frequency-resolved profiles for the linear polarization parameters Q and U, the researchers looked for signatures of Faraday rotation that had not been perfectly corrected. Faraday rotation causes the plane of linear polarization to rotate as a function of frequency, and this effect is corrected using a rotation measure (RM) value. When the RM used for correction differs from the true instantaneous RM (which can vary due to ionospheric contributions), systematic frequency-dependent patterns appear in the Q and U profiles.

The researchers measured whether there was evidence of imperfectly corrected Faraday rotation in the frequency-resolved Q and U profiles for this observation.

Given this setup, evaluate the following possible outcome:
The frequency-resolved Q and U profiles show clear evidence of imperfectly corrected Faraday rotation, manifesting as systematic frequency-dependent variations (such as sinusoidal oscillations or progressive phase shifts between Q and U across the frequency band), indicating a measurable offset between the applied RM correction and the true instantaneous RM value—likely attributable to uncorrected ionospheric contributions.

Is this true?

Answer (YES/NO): YES